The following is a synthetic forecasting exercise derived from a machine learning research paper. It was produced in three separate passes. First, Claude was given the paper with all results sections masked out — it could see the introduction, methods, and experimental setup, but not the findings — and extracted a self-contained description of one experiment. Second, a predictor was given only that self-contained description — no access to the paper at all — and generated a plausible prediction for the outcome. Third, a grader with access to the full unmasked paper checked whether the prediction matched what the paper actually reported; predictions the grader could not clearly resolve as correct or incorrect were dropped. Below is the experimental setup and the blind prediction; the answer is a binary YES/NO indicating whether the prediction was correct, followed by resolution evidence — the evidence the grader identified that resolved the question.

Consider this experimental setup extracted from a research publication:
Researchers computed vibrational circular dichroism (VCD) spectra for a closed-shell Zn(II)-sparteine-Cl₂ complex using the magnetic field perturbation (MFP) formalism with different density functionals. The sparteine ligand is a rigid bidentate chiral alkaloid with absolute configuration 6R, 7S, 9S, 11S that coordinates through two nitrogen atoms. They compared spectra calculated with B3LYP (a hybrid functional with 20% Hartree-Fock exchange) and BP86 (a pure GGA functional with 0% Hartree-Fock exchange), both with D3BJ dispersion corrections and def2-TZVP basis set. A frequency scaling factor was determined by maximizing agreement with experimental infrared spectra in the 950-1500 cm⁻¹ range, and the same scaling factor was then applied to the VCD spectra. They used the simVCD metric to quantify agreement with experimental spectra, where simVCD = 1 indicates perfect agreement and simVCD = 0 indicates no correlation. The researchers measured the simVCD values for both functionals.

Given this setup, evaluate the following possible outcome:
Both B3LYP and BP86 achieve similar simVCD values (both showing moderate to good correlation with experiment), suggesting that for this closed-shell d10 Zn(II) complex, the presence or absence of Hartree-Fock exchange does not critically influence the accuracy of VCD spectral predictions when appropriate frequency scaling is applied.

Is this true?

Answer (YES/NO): NO